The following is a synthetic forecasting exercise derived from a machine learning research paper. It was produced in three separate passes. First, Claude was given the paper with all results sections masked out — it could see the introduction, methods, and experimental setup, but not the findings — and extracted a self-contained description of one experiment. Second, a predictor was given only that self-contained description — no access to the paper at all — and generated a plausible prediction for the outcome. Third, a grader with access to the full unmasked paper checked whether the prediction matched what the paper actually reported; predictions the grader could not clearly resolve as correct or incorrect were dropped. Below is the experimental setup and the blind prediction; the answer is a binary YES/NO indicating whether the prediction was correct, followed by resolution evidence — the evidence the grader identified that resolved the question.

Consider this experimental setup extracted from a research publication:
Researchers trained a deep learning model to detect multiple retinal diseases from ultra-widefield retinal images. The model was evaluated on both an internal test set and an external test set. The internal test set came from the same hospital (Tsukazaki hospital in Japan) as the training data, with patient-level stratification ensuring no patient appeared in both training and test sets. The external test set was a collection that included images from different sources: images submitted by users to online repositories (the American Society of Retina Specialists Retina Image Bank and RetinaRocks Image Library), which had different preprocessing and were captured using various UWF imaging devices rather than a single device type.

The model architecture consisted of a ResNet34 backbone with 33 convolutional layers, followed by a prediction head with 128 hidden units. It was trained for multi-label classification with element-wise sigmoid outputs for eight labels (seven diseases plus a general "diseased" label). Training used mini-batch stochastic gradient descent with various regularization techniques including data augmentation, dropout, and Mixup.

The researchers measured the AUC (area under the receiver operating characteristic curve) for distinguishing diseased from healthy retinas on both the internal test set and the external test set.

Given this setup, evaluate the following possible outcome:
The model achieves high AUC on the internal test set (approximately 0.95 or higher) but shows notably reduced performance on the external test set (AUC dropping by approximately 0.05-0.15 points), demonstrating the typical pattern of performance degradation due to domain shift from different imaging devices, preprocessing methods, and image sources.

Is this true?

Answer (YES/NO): NO